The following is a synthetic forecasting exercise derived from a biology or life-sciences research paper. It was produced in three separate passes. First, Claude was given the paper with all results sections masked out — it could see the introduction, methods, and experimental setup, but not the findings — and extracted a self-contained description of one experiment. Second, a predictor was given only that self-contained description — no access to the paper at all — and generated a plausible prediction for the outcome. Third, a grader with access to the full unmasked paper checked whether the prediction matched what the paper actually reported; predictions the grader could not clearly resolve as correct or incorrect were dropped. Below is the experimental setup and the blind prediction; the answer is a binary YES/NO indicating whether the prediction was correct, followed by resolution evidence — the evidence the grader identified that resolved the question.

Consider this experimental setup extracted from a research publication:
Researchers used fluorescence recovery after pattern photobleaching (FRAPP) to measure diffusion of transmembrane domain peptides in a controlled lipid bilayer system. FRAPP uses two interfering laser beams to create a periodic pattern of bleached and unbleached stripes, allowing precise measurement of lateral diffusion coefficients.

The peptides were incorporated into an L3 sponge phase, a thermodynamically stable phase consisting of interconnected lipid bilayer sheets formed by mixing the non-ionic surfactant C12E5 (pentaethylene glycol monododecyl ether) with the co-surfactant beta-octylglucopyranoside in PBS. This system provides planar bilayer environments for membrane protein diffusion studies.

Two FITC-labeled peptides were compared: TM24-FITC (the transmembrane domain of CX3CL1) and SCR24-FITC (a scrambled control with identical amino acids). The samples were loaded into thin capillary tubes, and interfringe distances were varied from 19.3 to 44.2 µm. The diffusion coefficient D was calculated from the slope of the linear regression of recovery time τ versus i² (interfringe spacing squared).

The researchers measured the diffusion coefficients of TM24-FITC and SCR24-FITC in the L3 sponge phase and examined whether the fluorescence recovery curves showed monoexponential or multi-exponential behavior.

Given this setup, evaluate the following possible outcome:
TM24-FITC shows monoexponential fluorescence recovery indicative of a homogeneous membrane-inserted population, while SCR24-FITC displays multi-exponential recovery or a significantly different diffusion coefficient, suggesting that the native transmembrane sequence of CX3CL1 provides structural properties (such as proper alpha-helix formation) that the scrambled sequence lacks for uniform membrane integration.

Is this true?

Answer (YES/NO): NO